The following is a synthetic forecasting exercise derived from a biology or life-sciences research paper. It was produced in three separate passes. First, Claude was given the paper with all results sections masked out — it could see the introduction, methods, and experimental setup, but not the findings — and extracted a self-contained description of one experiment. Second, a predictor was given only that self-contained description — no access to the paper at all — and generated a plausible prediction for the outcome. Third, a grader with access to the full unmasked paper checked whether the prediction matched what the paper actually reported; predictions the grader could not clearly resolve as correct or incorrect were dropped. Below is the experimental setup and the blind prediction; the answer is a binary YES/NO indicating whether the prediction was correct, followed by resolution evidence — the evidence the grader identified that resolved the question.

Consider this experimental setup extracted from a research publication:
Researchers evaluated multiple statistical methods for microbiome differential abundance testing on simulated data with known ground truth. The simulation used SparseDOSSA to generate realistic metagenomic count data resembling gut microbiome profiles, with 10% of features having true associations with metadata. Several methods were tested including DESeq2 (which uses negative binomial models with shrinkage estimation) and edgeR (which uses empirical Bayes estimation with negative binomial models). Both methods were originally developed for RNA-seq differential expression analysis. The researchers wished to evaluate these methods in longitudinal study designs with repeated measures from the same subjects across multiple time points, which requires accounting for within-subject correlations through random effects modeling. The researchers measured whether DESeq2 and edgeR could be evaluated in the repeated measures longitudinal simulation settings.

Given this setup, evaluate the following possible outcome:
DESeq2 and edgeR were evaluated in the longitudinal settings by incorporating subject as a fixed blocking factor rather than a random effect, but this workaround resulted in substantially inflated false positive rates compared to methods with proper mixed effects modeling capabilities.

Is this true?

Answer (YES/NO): NO